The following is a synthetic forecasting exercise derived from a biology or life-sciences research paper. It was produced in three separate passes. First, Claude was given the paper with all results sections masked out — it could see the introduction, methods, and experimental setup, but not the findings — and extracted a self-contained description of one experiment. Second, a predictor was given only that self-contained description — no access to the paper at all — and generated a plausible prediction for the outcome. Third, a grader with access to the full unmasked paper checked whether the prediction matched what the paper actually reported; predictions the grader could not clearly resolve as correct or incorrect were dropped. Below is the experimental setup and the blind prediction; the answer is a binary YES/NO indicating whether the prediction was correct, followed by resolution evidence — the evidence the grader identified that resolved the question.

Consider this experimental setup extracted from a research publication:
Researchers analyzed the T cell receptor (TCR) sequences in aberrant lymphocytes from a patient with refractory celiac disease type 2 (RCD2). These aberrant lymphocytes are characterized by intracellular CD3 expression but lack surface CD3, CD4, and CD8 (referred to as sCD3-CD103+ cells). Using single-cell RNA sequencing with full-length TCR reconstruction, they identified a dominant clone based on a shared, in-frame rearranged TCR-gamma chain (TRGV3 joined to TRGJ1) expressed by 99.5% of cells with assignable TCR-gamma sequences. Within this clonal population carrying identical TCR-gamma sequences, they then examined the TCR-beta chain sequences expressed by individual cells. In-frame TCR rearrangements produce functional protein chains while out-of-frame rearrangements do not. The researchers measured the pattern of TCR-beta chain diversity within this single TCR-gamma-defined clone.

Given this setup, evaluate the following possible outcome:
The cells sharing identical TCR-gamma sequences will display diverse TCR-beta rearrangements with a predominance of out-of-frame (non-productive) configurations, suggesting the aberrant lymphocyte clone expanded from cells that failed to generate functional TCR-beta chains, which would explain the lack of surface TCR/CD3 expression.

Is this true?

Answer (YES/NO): YES